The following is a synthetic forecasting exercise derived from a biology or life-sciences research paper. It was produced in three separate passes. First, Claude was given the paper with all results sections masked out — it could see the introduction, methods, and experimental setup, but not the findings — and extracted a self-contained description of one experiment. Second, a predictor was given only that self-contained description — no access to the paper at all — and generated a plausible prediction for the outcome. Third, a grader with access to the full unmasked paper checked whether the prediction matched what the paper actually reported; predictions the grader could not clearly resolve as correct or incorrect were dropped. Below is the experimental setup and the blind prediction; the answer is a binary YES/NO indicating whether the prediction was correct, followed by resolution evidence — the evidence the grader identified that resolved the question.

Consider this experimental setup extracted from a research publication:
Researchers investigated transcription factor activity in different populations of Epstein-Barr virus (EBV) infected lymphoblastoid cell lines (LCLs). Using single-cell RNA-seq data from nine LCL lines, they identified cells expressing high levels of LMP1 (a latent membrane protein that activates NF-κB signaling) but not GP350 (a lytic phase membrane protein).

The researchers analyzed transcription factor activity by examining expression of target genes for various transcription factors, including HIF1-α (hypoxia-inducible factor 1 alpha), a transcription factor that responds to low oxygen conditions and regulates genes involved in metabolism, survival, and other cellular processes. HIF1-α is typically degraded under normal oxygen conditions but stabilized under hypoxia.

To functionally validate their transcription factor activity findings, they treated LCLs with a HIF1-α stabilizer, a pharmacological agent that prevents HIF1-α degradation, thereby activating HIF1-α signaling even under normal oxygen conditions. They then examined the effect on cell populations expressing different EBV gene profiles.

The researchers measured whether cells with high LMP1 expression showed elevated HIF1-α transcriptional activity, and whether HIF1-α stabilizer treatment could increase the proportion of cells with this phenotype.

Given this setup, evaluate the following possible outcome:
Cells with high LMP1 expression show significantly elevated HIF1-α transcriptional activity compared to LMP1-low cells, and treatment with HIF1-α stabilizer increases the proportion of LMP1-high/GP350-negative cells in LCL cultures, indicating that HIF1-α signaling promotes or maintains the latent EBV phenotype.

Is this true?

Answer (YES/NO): NO